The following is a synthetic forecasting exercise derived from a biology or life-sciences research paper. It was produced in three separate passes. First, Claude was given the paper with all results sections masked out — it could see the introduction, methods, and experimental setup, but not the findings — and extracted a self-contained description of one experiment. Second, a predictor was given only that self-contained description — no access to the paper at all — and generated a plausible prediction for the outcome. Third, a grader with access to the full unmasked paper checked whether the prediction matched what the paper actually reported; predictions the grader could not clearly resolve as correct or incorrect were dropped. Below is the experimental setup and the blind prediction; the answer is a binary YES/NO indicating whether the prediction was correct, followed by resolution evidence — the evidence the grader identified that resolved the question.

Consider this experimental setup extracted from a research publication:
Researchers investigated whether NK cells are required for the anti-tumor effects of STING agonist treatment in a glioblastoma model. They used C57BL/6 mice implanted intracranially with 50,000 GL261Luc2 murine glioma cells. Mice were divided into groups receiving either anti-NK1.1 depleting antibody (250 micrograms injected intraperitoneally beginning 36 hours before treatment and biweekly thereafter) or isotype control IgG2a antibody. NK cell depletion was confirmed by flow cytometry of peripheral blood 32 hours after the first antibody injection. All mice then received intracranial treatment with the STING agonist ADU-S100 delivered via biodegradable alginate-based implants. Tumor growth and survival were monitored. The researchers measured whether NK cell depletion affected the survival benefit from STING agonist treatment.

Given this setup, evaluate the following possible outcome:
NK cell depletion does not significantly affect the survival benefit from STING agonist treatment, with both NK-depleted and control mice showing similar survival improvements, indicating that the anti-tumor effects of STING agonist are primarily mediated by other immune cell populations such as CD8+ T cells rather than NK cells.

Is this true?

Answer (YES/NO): NO